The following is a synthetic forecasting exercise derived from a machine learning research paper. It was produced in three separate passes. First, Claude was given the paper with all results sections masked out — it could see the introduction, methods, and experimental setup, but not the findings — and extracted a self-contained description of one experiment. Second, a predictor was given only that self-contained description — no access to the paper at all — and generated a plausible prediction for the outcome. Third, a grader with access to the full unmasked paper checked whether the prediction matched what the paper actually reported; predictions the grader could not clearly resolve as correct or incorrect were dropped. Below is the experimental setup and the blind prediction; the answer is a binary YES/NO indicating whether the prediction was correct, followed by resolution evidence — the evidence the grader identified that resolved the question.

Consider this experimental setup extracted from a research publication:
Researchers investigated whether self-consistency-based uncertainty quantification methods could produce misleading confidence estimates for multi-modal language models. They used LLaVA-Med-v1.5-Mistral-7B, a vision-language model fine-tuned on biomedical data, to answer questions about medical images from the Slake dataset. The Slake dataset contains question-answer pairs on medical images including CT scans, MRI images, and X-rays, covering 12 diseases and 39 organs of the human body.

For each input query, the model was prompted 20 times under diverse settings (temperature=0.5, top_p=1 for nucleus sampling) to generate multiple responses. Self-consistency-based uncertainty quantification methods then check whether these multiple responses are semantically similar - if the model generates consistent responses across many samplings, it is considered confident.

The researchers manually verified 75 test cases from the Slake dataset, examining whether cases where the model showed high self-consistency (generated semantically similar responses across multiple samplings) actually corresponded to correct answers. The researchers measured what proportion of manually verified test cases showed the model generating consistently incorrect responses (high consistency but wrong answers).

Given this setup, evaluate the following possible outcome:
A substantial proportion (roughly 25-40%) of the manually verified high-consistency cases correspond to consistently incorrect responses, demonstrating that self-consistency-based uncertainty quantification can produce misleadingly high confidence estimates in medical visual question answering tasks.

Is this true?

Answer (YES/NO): YES